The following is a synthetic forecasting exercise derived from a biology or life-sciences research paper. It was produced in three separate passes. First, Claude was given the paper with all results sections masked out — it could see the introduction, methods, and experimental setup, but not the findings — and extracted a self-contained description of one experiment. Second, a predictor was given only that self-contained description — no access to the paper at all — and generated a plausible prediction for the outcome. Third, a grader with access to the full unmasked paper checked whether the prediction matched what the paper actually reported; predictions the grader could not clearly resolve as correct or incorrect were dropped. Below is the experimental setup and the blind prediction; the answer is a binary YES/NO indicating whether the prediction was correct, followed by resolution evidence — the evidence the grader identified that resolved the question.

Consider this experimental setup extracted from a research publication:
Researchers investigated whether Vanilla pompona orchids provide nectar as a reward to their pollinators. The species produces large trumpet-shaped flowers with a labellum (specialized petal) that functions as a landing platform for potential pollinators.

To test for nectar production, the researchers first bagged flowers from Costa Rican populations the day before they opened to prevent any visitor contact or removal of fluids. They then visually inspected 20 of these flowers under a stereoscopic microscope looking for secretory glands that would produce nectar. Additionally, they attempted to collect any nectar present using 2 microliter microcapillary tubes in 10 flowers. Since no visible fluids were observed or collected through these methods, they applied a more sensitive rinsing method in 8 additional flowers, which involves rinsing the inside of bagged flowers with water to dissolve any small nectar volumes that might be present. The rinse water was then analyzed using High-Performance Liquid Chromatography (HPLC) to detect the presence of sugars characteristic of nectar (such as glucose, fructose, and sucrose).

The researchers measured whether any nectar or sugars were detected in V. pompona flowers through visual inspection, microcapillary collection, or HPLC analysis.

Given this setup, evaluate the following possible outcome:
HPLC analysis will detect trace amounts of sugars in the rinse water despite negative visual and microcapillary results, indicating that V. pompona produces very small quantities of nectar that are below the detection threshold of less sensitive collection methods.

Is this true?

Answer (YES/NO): YES